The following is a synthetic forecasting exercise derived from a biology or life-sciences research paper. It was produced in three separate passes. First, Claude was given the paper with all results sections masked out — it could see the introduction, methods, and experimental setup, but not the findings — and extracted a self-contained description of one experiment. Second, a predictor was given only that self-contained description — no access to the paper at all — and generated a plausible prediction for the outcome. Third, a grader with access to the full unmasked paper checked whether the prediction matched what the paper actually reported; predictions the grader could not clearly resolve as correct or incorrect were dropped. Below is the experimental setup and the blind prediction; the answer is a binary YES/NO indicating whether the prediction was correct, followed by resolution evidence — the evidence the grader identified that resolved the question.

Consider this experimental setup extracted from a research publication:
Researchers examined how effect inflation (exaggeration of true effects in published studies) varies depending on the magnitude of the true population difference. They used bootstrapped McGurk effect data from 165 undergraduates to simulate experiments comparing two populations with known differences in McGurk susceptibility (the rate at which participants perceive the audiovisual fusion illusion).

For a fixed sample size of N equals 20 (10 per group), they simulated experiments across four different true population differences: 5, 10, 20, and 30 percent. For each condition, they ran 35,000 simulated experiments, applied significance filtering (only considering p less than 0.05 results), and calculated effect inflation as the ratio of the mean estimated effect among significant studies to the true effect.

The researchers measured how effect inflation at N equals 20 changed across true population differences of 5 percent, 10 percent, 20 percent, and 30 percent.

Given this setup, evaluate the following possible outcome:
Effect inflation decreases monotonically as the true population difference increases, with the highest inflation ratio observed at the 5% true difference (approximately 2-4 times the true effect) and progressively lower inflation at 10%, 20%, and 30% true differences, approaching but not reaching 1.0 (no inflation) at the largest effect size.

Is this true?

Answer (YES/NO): NO